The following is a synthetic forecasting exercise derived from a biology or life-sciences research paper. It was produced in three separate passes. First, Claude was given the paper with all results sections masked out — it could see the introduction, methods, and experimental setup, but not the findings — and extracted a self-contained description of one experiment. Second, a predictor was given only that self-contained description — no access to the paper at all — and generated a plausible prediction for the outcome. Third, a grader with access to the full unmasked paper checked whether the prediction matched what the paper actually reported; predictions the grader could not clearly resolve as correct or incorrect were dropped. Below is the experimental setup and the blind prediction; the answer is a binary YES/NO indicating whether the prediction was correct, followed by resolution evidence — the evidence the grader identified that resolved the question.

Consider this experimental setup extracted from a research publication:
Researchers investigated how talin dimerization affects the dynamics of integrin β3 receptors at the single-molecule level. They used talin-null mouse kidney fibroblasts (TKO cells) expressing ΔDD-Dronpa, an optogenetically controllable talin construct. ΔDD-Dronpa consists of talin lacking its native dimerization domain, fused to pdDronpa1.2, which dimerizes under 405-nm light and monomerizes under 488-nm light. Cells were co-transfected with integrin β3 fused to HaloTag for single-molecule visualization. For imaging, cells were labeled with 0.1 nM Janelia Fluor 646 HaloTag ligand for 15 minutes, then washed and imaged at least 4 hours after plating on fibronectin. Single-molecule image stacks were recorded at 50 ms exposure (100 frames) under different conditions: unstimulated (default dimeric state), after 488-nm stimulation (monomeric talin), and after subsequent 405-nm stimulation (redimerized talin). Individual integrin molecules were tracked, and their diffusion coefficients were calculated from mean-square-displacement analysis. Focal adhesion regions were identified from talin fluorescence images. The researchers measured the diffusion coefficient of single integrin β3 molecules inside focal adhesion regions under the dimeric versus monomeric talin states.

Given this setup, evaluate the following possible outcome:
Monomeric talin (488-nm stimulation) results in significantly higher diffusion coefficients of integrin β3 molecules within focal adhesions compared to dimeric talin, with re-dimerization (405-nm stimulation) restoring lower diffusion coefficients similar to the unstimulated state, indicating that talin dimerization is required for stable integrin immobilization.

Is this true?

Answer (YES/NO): NO